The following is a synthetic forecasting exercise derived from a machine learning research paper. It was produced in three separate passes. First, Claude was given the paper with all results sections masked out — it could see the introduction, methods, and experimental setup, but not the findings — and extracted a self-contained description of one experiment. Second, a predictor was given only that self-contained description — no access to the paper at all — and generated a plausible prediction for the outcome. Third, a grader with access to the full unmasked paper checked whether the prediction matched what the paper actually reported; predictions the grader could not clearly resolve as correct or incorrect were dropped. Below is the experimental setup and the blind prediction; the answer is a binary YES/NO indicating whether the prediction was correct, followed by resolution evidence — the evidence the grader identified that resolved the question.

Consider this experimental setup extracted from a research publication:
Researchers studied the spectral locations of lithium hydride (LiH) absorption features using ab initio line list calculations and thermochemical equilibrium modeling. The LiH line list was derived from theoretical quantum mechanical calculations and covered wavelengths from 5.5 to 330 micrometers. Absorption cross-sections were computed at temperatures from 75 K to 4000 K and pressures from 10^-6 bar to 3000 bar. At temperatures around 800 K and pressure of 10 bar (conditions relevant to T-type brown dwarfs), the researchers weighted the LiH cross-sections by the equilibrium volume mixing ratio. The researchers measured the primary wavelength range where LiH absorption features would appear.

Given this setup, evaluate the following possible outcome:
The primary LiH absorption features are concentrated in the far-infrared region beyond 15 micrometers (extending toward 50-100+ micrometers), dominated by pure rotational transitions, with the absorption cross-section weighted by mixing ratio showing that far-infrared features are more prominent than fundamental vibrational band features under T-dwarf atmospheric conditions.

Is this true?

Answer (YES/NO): NO